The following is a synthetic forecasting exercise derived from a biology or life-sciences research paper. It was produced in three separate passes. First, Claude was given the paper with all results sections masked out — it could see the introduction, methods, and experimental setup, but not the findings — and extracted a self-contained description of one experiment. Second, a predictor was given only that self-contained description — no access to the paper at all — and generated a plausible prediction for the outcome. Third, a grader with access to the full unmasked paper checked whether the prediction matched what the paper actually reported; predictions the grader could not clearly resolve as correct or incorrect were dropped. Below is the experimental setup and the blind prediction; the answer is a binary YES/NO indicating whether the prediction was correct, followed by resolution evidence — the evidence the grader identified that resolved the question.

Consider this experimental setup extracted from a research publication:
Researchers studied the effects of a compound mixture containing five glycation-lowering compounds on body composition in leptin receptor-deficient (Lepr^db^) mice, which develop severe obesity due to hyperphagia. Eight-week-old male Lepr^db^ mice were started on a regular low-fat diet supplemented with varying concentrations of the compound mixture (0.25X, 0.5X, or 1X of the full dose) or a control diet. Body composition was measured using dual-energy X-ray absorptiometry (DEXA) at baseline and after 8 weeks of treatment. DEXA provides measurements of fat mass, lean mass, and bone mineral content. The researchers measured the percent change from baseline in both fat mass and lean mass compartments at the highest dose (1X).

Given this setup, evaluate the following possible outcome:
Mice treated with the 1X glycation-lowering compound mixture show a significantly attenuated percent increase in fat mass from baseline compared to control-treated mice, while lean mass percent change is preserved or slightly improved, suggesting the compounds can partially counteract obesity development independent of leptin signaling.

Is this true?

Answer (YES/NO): NO